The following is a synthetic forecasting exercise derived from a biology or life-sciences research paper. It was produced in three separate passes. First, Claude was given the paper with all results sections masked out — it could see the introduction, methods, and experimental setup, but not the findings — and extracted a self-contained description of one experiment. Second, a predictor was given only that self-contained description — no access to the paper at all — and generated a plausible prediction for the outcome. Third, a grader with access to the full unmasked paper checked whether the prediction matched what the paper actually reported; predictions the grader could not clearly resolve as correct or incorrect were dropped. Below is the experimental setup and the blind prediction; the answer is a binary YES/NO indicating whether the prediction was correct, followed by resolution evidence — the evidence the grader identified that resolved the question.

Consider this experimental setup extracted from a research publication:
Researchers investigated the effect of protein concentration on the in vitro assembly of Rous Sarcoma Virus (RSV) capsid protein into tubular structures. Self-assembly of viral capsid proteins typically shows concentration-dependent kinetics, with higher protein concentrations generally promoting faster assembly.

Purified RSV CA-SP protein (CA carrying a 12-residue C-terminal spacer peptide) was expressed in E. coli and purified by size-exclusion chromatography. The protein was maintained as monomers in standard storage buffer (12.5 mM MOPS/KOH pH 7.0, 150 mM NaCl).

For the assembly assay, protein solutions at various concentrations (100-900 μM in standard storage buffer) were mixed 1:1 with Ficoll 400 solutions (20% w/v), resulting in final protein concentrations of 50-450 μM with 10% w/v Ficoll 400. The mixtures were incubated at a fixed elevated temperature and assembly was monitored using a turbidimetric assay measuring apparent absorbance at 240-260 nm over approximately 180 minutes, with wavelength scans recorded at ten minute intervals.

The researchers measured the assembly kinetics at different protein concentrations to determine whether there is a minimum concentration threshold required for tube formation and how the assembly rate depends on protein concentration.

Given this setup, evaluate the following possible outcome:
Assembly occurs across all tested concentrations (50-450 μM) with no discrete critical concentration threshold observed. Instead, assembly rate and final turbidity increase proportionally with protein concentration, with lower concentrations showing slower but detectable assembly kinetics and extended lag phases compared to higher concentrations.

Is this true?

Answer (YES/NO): NO